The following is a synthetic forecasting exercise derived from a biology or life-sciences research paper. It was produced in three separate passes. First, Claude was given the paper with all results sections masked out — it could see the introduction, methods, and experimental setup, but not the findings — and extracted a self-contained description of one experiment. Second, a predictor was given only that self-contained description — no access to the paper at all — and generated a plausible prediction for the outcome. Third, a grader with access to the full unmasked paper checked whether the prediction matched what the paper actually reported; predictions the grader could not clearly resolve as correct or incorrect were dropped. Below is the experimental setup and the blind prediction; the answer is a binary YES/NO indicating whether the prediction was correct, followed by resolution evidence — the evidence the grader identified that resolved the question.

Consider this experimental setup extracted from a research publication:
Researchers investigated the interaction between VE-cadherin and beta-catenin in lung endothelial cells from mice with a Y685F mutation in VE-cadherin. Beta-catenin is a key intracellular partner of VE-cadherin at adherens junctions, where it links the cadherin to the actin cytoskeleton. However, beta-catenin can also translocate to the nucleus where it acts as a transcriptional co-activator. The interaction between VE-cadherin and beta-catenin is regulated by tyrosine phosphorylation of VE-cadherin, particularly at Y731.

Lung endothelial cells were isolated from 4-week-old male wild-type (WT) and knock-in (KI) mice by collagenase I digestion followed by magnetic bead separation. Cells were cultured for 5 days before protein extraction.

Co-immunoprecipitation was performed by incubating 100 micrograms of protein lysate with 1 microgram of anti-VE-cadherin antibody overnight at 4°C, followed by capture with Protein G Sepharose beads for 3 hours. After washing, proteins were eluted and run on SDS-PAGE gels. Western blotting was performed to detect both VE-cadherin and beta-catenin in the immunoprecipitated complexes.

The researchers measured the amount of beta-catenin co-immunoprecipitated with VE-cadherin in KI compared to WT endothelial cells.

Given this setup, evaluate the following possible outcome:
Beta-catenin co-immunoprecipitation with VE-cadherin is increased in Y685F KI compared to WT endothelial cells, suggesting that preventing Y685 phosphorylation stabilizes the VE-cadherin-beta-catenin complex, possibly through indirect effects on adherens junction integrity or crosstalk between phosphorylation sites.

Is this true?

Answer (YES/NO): NO